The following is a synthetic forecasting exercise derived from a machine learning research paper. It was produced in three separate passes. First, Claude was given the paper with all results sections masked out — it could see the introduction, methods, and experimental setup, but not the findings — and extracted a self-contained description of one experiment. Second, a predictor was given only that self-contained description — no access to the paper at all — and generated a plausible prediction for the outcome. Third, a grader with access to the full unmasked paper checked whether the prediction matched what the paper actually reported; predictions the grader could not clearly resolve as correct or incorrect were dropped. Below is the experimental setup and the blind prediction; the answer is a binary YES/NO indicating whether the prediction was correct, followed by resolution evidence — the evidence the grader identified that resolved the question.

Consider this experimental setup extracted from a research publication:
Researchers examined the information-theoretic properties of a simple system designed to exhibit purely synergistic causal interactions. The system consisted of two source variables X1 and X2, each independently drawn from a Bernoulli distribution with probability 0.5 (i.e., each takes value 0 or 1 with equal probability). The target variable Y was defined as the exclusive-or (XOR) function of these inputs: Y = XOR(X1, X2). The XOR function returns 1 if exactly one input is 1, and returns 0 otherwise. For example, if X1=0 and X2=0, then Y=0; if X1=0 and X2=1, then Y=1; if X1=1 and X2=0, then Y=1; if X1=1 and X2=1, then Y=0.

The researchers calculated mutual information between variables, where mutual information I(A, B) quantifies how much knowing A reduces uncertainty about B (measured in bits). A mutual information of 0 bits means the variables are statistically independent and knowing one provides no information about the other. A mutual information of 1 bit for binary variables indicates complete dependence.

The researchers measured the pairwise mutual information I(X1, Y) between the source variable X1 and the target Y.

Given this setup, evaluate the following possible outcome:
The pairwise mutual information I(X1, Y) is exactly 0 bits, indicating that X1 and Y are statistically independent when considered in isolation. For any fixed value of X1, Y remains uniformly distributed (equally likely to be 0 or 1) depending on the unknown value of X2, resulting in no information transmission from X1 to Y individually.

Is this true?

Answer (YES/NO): YES